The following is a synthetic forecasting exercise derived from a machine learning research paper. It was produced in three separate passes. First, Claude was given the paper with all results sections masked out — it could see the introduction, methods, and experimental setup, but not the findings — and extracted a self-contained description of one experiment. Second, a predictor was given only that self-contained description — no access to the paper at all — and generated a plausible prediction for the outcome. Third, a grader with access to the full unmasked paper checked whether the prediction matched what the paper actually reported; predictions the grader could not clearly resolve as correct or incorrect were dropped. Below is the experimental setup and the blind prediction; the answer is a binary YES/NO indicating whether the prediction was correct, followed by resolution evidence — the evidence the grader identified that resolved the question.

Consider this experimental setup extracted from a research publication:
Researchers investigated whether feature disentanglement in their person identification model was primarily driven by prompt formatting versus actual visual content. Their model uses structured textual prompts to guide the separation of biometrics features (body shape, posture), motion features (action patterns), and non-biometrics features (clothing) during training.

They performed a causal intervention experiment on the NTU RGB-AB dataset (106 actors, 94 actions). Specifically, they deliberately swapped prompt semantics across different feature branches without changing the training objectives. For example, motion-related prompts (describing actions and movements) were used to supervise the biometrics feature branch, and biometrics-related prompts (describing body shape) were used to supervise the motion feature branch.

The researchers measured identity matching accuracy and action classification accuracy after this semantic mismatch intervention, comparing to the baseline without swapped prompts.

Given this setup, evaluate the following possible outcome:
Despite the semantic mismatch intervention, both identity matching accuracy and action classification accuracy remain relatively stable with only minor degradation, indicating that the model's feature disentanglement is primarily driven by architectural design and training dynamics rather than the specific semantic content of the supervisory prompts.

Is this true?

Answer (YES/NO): YES